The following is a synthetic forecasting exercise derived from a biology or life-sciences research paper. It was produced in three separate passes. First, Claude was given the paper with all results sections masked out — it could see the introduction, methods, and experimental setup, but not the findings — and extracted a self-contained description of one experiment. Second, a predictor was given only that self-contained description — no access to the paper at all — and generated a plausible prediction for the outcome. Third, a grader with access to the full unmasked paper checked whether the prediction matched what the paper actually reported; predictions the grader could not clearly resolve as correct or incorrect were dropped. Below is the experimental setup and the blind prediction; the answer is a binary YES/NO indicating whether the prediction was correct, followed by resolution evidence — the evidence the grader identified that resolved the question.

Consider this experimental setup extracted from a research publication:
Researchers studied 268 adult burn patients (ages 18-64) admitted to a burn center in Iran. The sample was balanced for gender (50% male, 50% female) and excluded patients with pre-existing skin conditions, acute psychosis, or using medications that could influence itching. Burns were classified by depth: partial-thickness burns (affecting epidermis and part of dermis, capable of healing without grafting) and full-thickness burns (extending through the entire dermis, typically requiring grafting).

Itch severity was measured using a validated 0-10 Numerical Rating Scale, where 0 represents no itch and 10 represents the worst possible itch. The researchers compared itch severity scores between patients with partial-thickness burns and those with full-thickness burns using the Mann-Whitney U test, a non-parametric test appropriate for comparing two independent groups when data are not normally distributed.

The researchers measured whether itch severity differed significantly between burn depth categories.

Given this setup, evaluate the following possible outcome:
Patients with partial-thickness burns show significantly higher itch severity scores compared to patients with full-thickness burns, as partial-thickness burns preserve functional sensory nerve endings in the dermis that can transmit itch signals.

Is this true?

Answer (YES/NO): NO